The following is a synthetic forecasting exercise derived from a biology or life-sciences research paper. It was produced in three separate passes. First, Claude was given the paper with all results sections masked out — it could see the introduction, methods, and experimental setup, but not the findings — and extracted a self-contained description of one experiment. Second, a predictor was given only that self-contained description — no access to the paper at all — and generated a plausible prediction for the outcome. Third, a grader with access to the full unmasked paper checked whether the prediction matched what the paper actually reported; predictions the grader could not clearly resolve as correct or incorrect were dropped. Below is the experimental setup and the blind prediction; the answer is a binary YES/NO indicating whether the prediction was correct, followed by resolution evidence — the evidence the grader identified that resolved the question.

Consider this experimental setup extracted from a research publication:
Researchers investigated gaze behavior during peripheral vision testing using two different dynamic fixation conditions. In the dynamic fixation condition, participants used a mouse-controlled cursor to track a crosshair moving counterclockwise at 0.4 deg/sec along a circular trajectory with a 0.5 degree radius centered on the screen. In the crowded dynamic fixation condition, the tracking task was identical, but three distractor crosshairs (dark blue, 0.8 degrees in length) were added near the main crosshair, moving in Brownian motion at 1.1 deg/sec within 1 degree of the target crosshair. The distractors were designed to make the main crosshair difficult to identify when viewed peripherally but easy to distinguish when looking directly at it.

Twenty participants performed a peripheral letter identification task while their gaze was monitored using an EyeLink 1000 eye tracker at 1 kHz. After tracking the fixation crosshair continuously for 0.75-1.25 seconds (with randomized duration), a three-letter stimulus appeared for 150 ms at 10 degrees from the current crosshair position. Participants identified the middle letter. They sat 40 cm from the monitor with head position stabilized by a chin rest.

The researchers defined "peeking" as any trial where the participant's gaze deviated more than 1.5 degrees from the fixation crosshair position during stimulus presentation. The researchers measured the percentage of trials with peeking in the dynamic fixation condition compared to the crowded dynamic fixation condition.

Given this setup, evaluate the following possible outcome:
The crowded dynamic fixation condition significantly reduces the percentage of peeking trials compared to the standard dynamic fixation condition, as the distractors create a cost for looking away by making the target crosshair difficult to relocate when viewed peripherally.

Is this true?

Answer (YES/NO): YES